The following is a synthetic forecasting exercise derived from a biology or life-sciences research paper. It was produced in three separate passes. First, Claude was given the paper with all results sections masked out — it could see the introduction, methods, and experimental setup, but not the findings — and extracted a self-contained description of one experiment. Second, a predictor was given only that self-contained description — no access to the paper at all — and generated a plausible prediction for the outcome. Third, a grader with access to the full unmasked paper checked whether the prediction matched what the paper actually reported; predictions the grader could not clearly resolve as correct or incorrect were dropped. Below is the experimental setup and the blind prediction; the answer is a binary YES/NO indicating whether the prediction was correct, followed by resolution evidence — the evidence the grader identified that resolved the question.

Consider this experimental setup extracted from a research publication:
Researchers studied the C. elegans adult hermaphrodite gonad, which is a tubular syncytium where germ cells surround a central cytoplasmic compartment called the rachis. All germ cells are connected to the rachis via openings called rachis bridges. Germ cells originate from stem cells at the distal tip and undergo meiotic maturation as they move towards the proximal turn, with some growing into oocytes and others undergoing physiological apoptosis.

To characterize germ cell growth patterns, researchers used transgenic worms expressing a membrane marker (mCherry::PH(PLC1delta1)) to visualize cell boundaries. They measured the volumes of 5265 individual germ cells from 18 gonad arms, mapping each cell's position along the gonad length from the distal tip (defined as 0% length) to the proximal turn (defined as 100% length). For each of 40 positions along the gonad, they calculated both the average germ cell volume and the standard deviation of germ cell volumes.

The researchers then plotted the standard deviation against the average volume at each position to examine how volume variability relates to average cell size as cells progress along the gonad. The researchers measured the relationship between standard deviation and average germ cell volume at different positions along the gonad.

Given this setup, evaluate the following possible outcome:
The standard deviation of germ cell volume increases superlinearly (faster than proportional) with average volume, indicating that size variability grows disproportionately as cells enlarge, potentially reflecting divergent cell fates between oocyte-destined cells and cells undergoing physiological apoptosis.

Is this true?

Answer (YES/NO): NO